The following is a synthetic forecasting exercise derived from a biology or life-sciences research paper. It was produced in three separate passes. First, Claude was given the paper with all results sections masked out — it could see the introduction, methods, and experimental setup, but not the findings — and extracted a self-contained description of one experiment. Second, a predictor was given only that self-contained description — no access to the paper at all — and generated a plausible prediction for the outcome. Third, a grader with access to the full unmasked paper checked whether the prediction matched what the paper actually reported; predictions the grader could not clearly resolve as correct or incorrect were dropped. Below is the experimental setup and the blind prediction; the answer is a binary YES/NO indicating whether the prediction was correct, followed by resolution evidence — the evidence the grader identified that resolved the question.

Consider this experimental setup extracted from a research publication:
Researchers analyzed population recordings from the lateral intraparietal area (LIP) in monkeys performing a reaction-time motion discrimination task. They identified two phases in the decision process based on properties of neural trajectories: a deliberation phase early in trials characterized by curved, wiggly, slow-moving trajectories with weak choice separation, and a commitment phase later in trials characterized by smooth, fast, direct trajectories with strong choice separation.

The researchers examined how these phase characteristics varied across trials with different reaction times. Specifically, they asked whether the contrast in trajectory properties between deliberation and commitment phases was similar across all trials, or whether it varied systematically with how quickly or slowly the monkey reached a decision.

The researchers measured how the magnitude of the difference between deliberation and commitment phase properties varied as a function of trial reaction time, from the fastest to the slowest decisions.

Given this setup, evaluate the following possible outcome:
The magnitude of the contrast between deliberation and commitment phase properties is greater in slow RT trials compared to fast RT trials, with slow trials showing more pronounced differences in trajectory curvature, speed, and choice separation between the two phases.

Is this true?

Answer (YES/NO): YES